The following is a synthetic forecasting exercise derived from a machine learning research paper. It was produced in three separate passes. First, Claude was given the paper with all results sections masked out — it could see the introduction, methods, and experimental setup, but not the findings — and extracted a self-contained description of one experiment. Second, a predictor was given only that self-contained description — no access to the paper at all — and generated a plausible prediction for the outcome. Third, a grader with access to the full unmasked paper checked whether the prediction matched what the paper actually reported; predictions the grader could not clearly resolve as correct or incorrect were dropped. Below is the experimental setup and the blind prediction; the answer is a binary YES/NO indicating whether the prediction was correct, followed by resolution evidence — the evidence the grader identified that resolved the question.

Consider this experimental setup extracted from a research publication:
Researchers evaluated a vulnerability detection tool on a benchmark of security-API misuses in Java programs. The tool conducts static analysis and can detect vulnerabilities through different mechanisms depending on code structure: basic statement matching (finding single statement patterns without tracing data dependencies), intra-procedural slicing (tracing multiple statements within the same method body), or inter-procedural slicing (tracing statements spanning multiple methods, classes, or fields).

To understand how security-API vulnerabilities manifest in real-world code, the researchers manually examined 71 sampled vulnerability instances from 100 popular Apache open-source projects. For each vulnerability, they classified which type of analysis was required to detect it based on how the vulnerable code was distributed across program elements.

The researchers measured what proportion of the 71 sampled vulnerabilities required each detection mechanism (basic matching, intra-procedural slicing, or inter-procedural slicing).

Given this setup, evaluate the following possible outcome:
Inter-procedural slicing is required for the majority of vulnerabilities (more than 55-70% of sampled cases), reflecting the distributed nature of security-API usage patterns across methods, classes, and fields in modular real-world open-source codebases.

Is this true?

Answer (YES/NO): NO